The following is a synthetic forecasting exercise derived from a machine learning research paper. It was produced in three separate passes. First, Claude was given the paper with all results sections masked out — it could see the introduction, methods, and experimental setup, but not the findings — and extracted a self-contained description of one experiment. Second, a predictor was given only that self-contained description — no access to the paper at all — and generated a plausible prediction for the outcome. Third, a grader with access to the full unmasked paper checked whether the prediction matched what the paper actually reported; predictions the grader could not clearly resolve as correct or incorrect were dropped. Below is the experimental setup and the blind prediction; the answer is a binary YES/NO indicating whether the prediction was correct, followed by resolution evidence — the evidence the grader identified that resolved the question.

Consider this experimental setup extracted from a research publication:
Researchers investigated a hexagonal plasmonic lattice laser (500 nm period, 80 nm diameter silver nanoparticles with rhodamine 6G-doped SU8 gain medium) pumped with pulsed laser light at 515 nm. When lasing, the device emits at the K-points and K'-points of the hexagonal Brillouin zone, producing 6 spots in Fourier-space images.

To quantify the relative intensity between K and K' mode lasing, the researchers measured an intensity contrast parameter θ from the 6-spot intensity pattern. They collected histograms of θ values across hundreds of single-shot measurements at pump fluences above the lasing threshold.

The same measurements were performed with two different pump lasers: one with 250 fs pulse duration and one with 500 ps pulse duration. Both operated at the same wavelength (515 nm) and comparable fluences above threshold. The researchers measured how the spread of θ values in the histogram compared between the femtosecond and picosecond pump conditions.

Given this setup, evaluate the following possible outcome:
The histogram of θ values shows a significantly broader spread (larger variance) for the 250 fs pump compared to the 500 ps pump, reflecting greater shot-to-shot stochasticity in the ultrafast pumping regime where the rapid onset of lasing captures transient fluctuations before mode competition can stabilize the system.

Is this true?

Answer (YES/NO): NO